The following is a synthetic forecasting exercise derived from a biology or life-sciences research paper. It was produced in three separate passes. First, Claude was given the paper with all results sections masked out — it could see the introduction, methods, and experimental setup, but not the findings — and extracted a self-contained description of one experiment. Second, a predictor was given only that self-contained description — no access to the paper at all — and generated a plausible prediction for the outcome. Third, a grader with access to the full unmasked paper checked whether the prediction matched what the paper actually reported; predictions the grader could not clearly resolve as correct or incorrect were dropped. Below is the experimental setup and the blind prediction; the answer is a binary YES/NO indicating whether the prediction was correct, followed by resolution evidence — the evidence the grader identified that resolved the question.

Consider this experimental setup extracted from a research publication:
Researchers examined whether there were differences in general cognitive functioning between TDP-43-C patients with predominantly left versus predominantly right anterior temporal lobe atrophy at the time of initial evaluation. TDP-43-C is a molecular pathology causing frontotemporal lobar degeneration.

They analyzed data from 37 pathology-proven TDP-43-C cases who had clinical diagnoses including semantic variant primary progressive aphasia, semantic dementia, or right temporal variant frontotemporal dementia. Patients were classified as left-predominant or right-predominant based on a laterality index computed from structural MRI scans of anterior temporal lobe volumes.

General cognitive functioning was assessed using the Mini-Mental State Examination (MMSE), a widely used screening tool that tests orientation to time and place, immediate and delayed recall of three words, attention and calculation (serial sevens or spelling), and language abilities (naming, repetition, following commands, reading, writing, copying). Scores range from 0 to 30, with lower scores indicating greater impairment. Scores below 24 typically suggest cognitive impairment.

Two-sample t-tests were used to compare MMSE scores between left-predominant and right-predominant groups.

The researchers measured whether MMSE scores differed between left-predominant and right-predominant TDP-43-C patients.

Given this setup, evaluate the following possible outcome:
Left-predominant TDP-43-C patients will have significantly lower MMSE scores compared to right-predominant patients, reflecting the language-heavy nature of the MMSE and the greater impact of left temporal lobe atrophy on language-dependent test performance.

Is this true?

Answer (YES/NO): NO